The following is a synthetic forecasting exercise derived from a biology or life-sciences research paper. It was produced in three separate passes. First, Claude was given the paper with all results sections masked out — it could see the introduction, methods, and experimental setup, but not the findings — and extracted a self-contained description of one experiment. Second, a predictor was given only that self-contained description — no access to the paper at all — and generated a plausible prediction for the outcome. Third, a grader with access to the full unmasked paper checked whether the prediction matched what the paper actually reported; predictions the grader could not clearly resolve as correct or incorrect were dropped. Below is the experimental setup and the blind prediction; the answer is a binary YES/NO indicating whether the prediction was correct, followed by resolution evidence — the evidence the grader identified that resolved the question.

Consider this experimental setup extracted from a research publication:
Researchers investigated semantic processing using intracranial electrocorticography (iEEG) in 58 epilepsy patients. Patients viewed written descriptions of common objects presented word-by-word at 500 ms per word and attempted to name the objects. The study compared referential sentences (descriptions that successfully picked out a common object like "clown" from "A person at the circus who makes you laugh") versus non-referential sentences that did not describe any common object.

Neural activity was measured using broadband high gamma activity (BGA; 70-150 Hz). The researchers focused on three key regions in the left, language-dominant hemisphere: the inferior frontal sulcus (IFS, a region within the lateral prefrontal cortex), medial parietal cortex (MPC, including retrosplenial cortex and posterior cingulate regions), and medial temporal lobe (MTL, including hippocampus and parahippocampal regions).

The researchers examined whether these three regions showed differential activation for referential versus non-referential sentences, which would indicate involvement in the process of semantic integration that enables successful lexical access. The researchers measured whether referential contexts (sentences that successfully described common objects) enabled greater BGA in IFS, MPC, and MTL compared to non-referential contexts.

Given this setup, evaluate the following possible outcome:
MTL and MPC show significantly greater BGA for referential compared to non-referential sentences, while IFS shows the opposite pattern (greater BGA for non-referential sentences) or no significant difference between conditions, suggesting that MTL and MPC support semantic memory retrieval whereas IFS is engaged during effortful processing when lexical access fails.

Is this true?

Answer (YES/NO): NO